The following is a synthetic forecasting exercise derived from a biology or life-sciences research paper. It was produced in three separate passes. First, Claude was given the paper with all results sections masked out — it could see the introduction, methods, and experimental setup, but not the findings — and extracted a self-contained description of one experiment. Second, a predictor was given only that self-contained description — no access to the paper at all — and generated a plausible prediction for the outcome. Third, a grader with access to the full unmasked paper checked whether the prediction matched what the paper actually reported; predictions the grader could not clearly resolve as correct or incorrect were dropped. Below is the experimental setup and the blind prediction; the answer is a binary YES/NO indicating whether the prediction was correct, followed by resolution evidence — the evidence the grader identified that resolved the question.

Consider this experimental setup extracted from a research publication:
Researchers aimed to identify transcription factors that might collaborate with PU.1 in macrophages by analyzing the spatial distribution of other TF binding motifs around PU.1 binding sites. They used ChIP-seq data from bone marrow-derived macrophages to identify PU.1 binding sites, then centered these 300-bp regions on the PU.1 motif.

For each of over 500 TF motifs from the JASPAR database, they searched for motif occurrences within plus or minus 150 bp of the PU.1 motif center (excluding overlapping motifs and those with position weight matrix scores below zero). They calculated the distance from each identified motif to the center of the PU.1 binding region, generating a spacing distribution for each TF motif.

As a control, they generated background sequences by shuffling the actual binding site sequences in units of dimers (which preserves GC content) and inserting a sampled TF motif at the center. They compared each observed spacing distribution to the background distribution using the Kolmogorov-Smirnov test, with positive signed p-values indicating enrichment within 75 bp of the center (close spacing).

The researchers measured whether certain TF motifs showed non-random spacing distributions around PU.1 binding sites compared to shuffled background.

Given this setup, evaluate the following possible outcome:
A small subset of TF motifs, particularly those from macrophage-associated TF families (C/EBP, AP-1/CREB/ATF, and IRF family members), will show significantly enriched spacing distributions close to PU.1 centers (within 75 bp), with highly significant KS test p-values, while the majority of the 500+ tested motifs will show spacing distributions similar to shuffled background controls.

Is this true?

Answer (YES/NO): NO